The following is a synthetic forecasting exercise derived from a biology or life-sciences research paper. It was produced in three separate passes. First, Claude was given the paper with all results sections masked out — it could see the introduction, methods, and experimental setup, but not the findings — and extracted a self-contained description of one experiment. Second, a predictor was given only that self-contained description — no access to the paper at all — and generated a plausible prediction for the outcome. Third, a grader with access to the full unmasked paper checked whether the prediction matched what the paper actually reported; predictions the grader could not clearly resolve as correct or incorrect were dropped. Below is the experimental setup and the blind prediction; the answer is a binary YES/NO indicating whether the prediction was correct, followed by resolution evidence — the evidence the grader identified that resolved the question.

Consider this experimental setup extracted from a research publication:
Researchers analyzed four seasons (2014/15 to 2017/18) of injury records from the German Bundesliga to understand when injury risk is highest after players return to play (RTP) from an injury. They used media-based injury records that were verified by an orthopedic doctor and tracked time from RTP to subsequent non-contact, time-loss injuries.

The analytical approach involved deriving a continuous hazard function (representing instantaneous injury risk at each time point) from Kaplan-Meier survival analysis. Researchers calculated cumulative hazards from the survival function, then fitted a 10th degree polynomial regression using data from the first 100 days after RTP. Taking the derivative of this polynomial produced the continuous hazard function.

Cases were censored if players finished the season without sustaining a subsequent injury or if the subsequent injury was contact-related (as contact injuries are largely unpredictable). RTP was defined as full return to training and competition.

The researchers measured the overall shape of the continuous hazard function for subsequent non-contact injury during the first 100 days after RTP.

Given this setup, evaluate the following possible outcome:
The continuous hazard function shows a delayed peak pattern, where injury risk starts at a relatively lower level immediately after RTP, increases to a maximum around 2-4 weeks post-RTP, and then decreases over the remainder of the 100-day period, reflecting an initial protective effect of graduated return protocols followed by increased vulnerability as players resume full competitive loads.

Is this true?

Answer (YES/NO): NO